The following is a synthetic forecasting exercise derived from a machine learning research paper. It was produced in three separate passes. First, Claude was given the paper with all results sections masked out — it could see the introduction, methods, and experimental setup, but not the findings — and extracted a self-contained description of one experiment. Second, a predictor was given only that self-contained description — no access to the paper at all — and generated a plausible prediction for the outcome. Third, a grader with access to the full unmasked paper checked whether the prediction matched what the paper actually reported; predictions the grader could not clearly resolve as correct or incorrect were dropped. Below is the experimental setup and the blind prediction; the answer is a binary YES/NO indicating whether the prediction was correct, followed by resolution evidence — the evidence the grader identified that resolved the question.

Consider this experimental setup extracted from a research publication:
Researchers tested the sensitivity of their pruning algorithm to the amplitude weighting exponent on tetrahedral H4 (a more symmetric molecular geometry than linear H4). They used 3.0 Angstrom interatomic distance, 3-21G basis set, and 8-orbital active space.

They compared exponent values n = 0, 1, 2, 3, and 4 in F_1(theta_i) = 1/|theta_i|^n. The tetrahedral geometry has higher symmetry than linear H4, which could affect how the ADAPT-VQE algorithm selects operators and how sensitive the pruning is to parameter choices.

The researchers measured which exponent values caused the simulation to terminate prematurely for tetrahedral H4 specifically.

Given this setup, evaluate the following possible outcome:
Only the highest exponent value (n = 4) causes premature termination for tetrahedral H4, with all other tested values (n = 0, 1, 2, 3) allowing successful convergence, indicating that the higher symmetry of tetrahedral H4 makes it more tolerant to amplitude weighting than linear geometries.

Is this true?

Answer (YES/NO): NO